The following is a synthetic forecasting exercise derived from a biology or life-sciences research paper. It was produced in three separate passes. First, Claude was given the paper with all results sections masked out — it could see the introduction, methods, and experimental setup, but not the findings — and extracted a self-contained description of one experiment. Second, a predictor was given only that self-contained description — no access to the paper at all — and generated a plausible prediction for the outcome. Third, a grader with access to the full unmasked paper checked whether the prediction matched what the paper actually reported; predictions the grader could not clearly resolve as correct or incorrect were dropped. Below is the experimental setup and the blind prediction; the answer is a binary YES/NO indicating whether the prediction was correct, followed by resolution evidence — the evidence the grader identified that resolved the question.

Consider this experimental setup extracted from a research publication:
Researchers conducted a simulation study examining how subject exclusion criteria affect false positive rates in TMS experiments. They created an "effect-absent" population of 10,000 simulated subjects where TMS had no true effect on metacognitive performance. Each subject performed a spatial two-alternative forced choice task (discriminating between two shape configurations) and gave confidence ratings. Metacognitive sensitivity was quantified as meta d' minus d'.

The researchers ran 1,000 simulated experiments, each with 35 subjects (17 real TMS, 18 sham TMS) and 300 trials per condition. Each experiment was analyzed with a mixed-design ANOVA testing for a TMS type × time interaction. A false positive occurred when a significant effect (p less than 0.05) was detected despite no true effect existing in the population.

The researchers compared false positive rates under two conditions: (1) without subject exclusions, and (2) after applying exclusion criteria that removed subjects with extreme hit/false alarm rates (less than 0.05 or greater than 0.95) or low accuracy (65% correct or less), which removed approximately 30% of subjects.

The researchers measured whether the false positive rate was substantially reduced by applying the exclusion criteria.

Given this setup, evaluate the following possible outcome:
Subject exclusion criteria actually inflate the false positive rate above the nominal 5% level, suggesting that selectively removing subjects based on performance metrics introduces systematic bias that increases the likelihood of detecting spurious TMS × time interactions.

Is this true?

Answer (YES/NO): NO